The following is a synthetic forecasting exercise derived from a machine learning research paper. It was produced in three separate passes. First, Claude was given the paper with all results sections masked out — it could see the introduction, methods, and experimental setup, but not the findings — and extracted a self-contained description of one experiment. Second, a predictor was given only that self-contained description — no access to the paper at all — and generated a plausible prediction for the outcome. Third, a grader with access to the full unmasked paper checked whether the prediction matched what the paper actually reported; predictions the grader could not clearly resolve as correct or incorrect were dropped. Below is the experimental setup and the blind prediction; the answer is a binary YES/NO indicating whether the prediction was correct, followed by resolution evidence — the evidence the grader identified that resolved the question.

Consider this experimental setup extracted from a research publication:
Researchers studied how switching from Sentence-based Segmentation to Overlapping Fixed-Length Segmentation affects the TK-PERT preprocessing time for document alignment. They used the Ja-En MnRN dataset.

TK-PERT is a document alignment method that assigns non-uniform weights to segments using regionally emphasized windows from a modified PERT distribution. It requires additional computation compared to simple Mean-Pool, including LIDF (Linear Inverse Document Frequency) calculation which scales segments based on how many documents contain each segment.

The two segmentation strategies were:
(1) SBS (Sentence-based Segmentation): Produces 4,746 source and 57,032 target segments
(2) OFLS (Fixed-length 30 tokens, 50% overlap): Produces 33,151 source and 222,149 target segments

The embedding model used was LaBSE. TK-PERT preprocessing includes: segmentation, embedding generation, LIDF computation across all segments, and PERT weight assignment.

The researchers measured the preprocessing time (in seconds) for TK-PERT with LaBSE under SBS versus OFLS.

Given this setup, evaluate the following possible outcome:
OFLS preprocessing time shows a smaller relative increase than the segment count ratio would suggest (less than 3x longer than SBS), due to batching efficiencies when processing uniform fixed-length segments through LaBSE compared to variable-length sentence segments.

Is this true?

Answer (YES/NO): YES